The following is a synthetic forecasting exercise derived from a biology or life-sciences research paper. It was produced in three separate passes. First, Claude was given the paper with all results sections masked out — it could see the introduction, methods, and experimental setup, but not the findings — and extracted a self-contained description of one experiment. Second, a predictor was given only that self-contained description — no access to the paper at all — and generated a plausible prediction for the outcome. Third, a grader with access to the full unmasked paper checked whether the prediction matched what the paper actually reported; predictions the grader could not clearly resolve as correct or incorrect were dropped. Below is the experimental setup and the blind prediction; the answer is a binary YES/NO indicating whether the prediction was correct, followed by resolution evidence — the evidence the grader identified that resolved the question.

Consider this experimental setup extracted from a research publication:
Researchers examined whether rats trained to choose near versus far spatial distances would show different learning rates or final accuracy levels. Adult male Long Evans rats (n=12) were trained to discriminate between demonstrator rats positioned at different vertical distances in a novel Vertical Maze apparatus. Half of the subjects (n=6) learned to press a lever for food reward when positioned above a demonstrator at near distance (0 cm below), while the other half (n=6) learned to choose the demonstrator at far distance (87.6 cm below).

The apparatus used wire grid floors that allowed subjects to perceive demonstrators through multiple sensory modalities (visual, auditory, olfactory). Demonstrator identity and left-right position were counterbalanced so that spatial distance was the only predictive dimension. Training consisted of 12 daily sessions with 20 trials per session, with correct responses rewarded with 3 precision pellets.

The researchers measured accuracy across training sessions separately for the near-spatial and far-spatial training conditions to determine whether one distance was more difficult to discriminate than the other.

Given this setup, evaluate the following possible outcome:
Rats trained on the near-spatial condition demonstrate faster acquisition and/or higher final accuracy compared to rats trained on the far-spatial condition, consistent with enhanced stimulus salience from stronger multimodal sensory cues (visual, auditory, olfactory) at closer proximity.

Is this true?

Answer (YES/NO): NO